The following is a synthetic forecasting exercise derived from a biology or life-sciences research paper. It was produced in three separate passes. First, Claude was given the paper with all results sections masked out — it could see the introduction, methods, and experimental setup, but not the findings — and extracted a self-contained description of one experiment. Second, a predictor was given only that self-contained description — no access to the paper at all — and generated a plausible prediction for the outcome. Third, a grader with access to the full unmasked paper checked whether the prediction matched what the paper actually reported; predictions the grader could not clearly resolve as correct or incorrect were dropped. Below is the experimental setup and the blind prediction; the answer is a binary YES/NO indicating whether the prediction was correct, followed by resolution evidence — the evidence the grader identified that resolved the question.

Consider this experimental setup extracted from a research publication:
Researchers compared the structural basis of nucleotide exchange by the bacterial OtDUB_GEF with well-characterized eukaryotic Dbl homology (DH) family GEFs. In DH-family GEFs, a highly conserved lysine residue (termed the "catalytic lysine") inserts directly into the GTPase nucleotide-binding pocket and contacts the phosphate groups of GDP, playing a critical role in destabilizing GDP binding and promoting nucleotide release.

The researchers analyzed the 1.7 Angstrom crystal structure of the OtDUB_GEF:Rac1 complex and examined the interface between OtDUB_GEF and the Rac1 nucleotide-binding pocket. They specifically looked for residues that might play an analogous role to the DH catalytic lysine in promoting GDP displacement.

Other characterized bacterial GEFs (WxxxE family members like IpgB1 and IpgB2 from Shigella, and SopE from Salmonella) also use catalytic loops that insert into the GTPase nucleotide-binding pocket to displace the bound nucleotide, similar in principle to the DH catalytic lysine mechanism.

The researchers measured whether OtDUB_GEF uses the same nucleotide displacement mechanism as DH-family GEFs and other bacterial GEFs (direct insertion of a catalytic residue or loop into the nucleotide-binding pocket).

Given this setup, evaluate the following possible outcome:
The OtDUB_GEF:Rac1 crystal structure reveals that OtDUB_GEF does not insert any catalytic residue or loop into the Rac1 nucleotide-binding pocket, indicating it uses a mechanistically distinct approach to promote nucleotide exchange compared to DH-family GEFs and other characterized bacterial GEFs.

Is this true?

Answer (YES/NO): NO